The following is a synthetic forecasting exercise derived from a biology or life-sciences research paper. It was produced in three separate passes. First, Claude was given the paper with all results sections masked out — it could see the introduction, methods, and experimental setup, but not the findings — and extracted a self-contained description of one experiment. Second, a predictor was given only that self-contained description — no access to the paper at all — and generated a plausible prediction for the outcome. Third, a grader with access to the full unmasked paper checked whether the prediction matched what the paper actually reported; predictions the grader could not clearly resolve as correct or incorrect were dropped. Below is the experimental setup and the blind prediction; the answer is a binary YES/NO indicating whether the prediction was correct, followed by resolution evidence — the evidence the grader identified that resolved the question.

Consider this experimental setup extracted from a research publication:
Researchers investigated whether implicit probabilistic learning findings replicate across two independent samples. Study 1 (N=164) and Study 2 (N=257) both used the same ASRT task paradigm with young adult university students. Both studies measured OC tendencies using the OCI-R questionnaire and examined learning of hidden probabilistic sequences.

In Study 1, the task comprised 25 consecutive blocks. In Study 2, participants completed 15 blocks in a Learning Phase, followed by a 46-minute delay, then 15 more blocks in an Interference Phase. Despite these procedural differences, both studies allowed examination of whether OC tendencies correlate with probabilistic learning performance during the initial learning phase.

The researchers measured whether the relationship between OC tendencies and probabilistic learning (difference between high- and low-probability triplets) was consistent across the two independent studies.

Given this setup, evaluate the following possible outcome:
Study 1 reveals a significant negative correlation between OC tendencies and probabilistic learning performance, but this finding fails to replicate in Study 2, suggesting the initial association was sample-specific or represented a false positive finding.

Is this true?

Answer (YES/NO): NO